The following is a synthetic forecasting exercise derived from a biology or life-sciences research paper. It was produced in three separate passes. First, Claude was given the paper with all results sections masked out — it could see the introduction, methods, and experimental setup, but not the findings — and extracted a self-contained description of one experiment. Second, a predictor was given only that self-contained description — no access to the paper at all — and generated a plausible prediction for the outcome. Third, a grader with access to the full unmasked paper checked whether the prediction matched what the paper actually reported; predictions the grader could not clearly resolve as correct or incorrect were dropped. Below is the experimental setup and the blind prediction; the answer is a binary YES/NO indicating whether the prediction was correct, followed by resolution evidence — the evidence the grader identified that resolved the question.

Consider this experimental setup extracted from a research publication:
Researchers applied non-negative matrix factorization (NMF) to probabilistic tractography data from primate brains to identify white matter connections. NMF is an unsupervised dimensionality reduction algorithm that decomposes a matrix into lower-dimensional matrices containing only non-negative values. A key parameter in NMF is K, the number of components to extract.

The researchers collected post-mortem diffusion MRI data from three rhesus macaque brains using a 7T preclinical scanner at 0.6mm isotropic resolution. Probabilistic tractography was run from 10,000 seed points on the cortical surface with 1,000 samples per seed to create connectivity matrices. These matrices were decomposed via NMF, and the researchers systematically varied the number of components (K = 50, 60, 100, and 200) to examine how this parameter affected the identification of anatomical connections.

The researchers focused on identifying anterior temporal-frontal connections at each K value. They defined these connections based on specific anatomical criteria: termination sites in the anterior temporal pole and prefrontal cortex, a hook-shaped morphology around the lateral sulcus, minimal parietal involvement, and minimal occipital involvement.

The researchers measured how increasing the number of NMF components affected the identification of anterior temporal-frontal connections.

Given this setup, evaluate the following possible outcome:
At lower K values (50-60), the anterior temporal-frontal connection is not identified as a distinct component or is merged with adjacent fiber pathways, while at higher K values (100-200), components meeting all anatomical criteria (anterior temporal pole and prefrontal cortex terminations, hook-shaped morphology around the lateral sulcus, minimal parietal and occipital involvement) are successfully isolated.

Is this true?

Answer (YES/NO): NO